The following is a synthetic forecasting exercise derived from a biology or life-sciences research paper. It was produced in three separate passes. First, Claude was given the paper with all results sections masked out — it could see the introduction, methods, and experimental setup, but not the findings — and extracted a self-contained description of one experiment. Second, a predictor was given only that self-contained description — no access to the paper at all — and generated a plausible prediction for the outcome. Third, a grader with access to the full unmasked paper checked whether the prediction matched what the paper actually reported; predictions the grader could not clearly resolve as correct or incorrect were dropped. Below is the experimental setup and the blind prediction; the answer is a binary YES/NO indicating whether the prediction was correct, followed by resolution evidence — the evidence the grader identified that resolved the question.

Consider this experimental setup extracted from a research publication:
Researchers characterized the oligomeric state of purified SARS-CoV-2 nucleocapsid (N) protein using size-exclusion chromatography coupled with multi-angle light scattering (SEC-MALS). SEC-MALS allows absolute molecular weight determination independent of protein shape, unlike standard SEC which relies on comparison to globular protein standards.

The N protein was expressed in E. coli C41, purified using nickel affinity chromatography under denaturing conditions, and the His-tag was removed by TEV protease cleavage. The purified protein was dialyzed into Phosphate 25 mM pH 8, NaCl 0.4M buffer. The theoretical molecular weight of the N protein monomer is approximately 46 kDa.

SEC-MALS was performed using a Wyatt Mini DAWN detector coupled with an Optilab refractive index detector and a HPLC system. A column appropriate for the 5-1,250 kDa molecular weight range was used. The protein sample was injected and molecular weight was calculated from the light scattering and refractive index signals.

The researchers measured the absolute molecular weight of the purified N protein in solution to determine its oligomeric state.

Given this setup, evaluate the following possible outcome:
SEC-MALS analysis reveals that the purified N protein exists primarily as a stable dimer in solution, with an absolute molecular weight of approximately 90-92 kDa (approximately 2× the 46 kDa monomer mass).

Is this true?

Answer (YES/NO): YES